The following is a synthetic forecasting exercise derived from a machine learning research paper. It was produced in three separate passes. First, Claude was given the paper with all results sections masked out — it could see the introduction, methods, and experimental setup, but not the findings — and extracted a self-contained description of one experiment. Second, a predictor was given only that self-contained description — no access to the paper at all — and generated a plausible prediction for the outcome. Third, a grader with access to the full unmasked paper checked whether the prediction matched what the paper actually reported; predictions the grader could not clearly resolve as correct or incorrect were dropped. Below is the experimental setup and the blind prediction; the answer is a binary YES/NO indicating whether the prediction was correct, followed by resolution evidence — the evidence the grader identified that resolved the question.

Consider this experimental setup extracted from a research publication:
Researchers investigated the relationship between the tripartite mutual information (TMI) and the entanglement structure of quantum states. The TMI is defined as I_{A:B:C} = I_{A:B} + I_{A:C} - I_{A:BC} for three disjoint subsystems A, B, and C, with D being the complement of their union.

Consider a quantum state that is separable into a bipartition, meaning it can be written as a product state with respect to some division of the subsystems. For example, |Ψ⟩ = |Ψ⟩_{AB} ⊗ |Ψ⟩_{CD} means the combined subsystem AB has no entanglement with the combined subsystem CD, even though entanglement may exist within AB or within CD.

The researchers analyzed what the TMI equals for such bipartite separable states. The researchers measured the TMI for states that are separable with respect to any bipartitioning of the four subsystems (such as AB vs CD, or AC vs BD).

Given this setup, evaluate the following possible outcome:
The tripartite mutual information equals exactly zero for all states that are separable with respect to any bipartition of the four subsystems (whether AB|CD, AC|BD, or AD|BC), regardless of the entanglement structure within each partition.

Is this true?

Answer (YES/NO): YES